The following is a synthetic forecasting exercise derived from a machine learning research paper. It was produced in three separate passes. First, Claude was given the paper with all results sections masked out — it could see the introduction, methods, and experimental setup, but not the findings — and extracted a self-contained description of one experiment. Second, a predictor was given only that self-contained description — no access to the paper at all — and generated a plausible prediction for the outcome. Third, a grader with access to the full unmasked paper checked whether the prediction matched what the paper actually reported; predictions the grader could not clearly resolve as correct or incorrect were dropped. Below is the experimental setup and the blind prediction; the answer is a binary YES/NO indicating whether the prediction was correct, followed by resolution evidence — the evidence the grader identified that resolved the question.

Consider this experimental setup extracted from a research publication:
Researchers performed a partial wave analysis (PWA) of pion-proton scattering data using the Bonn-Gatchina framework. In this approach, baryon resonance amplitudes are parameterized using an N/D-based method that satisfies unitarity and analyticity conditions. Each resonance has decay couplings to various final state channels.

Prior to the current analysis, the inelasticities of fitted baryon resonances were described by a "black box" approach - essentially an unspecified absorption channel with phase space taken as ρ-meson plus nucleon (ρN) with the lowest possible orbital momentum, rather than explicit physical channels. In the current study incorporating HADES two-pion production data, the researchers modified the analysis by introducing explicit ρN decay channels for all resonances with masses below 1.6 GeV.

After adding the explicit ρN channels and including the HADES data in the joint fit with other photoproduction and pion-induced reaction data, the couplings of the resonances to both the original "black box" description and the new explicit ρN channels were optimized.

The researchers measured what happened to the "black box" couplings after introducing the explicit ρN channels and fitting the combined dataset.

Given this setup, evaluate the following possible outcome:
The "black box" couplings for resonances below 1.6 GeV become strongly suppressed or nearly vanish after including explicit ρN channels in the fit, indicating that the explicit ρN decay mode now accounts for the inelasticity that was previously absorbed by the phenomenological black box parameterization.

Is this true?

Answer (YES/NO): YES